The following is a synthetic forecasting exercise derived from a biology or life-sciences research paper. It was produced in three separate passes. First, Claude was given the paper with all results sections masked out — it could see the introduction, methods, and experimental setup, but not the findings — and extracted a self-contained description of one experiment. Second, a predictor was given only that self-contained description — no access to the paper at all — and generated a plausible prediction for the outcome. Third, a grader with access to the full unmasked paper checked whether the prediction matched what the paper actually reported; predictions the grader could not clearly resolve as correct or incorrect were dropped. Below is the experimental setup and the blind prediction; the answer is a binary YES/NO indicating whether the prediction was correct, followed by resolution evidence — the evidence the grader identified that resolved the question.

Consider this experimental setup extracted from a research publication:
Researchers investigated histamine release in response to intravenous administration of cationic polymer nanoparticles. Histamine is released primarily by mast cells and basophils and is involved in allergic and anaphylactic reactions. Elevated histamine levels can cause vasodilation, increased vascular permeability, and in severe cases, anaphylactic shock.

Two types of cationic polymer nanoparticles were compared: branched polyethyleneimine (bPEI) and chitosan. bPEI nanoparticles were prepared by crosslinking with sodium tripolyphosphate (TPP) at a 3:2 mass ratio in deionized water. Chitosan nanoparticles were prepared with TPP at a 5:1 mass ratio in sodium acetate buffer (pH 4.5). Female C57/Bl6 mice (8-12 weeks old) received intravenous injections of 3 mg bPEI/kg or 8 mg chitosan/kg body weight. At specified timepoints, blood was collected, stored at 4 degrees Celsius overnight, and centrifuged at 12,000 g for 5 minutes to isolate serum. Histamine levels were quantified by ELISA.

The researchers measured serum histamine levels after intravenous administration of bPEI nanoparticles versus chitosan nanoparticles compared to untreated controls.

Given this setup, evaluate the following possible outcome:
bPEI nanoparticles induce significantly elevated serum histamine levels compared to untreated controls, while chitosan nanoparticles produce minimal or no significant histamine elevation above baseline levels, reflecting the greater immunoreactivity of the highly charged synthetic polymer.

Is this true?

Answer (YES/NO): NO